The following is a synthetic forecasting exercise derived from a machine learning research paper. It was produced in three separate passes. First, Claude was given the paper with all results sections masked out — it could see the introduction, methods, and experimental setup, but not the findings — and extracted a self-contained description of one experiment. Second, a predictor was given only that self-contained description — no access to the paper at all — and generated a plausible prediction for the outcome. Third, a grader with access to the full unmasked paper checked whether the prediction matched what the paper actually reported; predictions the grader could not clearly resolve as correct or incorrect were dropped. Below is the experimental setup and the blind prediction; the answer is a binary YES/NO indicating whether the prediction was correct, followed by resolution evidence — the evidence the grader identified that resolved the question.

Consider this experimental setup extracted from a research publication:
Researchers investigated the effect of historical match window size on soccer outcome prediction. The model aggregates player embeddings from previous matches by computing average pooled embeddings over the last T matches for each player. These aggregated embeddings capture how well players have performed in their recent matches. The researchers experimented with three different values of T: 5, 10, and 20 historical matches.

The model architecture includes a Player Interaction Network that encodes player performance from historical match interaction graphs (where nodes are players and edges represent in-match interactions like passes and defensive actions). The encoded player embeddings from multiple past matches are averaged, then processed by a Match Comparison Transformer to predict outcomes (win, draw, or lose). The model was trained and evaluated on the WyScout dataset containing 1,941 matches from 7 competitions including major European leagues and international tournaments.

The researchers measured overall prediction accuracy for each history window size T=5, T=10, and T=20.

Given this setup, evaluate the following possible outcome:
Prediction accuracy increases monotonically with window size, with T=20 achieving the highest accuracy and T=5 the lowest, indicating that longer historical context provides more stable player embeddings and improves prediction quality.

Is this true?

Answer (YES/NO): NO